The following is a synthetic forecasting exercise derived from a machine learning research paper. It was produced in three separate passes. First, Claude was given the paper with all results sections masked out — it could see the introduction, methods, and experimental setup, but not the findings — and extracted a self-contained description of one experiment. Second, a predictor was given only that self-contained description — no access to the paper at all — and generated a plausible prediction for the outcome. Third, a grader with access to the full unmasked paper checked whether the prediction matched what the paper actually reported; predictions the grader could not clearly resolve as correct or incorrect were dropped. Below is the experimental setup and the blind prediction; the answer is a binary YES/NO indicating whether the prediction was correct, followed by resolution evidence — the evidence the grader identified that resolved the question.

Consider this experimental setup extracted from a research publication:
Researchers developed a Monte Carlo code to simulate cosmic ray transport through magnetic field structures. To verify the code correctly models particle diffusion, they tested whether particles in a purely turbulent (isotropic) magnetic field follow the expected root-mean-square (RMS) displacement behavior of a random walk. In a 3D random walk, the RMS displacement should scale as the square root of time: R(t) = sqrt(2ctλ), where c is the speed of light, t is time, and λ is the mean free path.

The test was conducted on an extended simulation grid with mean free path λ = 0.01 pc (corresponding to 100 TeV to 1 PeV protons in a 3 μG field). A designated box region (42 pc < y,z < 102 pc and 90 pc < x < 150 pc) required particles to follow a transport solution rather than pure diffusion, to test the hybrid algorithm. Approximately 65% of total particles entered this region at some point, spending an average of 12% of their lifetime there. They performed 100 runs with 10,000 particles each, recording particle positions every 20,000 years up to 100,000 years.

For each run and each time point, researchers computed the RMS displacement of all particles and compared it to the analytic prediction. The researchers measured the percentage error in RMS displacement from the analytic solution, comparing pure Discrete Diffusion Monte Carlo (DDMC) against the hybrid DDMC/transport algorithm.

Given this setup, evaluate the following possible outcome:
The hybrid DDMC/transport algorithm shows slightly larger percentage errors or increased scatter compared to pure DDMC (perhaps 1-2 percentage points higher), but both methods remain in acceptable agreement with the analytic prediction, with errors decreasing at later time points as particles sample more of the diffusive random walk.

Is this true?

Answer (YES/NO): NO